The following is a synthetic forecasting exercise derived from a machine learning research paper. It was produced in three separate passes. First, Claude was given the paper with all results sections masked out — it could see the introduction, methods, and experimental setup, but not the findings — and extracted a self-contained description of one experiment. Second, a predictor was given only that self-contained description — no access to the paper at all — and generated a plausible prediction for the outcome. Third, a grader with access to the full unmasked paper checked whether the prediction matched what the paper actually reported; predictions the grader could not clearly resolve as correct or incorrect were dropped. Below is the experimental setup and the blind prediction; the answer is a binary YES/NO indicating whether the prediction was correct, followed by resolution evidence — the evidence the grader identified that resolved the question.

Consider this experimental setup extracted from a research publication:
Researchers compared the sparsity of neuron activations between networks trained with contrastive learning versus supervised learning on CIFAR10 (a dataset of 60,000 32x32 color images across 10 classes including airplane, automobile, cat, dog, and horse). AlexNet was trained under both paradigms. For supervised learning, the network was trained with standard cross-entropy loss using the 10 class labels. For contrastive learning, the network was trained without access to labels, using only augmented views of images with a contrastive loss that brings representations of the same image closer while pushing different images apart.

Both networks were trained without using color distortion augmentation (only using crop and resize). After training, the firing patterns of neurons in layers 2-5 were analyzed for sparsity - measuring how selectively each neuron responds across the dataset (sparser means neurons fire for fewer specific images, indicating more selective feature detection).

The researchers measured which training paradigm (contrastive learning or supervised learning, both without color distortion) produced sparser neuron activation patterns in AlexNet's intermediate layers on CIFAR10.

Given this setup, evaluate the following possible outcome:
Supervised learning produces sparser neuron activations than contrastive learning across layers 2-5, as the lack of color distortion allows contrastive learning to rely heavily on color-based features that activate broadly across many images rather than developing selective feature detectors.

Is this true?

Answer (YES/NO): YES